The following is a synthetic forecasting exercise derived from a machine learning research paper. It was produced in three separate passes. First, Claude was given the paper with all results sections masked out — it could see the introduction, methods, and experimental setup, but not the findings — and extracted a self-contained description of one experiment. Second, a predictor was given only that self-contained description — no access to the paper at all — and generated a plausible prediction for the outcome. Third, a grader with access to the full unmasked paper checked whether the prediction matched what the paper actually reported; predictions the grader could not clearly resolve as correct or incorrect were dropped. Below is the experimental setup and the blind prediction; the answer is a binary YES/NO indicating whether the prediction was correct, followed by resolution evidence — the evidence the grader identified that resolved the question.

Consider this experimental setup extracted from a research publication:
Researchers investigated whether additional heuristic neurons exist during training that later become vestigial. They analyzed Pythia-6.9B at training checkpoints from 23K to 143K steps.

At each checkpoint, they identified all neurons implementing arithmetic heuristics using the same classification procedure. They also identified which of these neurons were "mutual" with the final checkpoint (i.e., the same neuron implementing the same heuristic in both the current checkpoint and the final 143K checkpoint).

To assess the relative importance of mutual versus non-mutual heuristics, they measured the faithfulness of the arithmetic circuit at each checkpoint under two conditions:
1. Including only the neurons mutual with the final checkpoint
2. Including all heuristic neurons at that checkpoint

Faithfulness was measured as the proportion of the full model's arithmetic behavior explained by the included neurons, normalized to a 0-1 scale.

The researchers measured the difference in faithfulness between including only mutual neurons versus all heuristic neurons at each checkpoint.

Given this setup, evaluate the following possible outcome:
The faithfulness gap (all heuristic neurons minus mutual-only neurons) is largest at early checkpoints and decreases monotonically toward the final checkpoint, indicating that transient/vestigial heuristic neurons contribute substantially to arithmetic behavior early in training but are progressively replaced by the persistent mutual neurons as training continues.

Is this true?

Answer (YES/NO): NO